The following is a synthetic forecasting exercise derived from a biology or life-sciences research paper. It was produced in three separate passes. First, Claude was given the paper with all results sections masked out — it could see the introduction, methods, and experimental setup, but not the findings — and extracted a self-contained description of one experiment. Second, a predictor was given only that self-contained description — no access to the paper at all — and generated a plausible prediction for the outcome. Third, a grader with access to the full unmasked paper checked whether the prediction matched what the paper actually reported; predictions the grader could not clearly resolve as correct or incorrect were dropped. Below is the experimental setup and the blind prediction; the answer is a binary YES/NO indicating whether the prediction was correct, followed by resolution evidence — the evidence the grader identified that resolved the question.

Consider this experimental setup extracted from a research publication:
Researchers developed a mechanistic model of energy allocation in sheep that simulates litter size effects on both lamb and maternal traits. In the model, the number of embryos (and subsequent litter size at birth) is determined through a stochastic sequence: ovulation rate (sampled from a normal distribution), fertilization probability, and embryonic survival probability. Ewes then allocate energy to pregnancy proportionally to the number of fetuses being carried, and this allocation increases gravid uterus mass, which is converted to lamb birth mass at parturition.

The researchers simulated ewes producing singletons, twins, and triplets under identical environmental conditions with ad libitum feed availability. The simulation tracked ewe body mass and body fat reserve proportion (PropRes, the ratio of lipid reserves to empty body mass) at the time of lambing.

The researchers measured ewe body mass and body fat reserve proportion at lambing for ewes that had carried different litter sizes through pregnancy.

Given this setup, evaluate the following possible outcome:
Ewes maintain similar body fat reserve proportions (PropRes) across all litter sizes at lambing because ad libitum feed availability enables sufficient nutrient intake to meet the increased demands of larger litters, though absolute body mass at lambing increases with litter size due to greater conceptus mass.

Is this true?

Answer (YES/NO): NO